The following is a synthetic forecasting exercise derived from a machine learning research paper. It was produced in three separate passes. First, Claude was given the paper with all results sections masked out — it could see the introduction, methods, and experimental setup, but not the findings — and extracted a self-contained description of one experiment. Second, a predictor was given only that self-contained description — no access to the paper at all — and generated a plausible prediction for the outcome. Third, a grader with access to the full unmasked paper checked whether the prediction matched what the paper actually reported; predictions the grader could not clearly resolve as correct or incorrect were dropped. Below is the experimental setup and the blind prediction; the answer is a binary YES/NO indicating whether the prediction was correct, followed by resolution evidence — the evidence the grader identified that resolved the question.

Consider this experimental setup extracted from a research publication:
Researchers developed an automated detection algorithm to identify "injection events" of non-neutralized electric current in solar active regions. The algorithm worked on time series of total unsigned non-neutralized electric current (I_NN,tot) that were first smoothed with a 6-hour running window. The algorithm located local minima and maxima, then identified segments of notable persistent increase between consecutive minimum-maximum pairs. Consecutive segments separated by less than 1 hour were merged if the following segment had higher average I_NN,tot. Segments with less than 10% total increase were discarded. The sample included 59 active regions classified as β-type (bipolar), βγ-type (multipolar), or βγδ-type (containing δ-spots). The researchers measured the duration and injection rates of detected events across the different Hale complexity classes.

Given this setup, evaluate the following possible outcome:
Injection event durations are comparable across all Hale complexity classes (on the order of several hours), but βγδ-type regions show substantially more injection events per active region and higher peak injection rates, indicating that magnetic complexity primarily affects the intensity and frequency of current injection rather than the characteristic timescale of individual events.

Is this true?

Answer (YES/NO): NO